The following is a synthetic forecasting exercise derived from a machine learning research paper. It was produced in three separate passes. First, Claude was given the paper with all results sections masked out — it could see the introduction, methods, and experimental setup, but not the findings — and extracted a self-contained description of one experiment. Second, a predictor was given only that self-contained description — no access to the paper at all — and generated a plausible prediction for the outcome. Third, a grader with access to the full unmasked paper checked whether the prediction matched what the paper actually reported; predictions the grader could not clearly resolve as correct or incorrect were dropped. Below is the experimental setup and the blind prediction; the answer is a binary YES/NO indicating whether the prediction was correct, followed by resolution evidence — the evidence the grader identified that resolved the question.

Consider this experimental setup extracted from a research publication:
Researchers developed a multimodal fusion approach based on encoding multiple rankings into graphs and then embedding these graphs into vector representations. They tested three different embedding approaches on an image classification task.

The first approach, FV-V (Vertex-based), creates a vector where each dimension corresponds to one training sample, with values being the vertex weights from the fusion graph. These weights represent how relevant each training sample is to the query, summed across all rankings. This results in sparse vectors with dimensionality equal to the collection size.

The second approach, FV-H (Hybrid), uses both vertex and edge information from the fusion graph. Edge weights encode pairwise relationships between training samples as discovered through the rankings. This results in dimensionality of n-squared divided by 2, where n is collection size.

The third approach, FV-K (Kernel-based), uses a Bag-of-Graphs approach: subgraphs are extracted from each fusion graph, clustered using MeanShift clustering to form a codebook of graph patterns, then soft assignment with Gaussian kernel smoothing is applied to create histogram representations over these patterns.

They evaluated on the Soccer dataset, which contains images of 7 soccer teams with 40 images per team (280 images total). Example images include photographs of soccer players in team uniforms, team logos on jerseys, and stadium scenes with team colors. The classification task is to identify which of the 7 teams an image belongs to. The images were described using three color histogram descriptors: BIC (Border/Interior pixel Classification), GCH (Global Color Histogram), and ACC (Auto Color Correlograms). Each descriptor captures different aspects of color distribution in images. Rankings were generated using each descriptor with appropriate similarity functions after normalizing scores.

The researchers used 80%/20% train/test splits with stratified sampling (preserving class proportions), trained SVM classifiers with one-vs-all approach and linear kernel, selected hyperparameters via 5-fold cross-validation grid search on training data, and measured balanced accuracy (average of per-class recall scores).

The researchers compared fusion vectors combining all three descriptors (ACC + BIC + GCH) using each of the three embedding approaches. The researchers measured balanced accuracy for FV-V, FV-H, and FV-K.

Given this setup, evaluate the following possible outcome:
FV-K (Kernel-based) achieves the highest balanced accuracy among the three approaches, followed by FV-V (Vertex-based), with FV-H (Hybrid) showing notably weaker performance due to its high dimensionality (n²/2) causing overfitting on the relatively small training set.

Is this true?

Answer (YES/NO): YES